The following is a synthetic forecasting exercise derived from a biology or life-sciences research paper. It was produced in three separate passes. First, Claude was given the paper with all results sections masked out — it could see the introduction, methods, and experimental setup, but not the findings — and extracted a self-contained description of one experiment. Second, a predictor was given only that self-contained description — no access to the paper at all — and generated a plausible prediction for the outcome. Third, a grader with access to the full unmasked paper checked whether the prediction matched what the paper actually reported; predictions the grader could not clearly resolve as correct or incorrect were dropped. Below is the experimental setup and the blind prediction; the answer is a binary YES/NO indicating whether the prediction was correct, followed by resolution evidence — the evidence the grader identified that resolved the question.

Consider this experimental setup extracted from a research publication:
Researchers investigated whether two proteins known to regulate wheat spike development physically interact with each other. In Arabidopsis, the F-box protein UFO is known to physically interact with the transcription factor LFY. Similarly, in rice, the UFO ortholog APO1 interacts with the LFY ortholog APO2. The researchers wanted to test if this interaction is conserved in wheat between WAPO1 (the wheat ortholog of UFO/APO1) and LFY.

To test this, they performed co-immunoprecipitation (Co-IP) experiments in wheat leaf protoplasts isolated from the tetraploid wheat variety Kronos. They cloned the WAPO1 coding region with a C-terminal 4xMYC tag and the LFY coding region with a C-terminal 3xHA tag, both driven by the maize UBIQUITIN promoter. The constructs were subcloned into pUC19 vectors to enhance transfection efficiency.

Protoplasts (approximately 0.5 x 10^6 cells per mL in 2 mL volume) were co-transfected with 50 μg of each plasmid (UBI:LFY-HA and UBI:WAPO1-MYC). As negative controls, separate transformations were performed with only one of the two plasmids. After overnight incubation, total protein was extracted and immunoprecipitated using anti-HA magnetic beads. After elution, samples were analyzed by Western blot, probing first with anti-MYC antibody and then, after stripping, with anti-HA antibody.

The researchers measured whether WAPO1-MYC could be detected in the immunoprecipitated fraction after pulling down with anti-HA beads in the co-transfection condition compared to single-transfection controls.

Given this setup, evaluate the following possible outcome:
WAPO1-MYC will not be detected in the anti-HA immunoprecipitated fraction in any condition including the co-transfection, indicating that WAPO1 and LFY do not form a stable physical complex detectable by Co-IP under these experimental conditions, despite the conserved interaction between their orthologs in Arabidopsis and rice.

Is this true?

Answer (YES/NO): NO